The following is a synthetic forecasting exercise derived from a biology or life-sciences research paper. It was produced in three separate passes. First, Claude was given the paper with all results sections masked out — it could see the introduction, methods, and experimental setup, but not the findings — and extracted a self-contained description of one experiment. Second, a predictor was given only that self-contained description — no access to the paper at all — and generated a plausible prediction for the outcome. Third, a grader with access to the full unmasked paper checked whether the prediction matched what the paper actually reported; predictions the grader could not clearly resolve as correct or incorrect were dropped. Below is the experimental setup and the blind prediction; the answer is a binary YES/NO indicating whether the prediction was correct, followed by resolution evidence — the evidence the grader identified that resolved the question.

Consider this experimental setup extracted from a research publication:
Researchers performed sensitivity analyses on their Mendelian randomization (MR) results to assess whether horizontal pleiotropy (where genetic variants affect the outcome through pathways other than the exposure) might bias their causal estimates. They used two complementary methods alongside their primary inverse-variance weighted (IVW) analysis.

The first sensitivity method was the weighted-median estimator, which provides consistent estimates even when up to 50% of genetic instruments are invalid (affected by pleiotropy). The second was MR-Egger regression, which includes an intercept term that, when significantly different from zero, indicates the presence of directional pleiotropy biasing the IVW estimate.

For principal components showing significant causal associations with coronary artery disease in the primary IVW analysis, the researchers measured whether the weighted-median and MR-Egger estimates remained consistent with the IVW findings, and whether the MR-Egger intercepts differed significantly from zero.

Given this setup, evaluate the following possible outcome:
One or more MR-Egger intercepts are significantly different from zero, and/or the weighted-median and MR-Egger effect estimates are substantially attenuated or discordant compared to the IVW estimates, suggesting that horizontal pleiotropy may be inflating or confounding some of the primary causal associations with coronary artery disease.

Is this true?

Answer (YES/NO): NO